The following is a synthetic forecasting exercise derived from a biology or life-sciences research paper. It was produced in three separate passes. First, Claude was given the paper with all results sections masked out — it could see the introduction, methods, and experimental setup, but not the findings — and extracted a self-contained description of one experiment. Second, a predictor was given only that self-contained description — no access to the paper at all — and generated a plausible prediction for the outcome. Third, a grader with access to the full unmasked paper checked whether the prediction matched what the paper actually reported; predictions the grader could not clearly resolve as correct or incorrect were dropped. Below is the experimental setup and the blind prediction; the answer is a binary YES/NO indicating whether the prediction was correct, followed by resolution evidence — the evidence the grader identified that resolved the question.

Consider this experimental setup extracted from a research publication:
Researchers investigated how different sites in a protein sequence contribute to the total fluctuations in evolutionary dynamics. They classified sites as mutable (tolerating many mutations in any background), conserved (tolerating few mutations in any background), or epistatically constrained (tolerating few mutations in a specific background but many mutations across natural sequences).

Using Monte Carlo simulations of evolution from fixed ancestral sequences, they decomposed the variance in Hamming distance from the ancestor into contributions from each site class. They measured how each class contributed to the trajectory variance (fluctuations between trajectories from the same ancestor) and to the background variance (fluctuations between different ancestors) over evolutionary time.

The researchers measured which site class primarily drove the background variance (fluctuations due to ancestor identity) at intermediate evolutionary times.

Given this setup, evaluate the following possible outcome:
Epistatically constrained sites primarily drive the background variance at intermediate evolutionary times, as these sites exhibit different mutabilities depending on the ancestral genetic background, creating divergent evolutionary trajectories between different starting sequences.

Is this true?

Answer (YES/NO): YES